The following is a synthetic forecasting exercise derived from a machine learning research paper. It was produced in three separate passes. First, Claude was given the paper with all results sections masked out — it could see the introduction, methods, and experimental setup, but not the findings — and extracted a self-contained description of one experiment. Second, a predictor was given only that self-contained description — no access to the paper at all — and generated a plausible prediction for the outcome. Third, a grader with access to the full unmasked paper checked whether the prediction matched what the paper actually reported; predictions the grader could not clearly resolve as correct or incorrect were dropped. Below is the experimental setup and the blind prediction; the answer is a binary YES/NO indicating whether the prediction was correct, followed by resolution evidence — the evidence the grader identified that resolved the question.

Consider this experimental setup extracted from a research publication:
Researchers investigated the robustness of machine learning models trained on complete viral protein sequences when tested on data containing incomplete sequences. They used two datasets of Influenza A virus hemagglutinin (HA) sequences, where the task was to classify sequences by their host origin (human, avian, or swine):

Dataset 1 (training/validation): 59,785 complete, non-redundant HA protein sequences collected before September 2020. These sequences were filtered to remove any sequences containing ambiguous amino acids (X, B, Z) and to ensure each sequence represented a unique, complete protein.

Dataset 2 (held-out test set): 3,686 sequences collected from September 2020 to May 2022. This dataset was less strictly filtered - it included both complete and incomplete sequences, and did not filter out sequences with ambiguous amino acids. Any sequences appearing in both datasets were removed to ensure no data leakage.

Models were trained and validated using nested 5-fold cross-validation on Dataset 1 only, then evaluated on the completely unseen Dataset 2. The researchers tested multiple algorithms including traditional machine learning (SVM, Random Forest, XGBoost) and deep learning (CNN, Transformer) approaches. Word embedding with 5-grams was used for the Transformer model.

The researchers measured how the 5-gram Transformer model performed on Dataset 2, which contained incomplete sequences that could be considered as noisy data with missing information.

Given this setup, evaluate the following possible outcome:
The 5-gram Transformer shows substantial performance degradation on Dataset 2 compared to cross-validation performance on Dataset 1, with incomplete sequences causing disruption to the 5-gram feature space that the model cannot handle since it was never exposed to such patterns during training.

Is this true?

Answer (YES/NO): NO